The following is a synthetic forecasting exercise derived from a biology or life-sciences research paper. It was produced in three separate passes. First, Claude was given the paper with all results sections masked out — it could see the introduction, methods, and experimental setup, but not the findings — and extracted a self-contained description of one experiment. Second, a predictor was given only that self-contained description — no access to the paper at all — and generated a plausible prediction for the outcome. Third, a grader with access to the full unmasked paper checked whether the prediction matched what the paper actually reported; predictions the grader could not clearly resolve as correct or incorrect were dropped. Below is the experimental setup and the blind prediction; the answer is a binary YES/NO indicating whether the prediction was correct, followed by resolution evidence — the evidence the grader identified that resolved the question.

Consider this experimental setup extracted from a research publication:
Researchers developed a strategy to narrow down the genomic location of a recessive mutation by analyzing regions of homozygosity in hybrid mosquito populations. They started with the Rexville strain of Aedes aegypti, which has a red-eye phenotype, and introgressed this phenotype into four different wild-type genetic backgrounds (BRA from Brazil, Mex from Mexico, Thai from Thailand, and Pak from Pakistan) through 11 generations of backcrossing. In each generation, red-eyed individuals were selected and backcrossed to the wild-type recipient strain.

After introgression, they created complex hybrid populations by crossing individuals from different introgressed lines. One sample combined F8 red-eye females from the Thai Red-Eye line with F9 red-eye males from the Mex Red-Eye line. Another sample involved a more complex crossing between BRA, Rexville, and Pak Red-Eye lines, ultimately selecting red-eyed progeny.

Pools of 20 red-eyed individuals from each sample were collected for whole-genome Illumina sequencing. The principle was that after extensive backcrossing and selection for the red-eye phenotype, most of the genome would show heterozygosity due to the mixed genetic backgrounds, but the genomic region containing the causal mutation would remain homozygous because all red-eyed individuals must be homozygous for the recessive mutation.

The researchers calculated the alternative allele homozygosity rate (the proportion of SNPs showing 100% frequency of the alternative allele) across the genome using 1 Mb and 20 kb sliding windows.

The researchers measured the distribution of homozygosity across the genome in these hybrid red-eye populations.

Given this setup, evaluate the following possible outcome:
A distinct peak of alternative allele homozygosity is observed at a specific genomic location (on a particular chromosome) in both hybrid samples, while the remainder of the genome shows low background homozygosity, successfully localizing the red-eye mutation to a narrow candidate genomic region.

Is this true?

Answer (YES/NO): YES